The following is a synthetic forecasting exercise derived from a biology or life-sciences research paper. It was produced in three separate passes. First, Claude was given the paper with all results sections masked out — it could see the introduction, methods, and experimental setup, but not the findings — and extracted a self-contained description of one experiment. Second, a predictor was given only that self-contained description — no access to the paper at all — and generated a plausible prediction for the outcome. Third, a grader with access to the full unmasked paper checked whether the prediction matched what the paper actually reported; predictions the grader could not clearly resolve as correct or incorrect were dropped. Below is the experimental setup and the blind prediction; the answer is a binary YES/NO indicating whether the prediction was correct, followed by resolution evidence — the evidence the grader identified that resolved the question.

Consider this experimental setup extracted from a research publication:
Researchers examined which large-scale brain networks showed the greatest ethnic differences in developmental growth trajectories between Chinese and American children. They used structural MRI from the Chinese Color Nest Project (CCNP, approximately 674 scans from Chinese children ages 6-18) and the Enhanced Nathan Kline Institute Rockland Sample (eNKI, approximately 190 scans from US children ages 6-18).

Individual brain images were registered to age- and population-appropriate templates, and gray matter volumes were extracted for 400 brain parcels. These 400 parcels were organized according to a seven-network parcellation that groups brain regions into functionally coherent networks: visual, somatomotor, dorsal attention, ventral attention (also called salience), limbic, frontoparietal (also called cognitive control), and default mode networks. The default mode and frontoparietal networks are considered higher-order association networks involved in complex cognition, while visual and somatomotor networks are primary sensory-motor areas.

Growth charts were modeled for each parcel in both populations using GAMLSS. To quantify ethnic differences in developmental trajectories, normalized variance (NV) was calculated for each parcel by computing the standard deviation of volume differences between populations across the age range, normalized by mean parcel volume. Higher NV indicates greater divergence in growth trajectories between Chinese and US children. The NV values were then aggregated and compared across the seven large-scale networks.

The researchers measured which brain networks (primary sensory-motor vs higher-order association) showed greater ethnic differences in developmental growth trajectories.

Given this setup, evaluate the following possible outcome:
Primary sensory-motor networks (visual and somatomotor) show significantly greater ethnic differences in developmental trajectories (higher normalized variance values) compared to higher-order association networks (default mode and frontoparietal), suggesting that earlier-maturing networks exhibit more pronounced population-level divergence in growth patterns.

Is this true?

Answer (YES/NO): NO